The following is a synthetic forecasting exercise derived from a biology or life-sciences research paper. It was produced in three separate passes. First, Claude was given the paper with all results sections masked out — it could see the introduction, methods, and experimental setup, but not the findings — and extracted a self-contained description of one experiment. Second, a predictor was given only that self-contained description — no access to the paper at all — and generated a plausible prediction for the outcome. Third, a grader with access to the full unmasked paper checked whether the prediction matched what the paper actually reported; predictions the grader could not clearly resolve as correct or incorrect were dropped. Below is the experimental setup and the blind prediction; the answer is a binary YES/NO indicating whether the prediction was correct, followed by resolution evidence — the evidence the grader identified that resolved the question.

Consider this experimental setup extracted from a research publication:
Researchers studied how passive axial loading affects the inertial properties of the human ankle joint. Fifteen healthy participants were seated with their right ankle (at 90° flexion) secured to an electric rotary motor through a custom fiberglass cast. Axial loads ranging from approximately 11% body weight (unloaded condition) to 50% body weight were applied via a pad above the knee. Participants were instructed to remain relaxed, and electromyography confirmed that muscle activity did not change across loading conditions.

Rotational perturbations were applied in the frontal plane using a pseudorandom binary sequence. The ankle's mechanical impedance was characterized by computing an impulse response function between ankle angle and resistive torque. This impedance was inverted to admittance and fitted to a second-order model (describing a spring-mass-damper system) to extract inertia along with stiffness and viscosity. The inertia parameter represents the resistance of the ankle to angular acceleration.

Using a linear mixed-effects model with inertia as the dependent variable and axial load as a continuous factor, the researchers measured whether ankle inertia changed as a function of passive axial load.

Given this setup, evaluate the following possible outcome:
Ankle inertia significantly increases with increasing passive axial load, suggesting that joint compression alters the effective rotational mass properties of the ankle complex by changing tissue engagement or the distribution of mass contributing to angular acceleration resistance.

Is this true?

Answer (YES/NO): NO